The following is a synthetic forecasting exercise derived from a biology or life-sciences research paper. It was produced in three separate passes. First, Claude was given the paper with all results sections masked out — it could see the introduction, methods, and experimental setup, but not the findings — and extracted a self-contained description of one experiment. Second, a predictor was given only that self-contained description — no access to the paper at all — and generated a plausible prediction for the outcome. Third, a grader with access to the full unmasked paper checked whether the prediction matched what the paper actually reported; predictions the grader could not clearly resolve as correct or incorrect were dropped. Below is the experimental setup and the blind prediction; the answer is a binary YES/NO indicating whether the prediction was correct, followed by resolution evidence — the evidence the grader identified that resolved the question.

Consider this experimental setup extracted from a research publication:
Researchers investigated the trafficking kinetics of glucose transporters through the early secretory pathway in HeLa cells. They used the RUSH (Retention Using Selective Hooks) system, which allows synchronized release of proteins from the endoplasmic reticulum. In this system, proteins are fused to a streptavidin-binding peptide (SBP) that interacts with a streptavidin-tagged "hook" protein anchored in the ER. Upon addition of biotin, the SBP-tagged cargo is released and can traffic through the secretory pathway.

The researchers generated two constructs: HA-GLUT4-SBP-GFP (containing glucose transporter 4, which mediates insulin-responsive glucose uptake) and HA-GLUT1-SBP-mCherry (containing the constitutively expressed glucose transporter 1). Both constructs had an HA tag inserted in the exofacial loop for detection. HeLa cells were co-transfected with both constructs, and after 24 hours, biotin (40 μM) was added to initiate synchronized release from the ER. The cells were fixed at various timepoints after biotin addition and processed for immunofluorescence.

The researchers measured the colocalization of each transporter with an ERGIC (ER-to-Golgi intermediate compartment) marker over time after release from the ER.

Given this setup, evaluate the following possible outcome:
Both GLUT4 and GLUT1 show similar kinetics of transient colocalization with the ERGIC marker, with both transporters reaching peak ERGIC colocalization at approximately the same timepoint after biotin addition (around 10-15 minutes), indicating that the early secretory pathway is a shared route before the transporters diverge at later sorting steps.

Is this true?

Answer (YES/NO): NO